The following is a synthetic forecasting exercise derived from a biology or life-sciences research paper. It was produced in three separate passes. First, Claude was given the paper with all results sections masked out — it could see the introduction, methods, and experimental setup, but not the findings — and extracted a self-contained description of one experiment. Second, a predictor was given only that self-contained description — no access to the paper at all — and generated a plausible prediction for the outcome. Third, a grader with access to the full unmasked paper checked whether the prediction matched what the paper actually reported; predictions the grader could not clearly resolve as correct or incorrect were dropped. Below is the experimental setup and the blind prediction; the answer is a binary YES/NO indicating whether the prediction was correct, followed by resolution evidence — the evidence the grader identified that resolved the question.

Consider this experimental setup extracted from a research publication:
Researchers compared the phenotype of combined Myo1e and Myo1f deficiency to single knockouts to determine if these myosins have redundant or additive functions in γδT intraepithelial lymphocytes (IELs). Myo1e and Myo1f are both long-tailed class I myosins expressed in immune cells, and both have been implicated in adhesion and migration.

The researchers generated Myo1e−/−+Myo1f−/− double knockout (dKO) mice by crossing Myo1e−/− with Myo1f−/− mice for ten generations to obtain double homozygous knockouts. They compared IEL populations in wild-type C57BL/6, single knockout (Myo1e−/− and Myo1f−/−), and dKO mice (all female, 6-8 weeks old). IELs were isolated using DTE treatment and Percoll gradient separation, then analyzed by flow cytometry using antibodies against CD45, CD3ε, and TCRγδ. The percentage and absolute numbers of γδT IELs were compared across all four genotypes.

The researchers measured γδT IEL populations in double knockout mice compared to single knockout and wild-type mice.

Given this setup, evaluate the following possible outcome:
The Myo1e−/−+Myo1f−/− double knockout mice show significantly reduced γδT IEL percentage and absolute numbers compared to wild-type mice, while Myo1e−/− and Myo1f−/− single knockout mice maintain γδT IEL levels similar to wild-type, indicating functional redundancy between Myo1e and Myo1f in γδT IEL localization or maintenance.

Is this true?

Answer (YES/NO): NO